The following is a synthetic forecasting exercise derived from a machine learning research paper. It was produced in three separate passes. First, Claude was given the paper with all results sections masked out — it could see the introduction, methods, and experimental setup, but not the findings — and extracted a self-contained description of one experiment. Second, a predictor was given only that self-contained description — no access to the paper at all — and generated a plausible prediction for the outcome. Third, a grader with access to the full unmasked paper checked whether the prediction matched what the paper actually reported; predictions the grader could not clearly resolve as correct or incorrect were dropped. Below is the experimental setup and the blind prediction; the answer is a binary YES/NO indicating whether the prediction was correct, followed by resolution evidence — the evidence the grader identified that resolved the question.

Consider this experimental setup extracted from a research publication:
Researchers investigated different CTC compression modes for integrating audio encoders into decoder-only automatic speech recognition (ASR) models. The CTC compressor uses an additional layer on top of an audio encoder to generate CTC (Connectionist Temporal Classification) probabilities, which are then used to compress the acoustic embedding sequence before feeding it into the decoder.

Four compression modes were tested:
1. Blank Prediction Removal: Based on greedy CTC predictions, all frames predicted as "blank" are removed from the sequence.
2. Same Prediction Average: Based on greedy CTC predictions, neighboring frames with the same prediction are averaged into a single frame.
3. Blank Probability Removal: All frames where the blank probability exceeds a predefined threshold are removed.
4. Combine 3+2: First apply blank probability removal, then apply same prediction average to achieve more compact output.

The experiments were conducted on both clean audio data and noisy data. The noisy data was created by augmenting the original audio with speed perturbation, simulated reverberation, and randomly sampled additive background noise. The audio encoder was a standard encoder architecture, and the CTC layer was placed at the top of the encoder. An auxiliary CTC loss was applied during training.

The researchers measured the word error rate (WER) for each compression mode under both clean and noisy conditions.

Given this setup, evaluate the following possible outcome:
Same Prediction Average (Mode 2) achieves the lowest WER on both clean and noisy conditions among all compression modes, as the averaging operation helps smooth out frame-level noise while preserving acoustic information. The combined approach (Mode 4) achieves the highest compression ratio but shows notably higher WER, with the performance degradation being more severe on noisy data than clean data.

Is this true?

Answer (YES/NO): NO